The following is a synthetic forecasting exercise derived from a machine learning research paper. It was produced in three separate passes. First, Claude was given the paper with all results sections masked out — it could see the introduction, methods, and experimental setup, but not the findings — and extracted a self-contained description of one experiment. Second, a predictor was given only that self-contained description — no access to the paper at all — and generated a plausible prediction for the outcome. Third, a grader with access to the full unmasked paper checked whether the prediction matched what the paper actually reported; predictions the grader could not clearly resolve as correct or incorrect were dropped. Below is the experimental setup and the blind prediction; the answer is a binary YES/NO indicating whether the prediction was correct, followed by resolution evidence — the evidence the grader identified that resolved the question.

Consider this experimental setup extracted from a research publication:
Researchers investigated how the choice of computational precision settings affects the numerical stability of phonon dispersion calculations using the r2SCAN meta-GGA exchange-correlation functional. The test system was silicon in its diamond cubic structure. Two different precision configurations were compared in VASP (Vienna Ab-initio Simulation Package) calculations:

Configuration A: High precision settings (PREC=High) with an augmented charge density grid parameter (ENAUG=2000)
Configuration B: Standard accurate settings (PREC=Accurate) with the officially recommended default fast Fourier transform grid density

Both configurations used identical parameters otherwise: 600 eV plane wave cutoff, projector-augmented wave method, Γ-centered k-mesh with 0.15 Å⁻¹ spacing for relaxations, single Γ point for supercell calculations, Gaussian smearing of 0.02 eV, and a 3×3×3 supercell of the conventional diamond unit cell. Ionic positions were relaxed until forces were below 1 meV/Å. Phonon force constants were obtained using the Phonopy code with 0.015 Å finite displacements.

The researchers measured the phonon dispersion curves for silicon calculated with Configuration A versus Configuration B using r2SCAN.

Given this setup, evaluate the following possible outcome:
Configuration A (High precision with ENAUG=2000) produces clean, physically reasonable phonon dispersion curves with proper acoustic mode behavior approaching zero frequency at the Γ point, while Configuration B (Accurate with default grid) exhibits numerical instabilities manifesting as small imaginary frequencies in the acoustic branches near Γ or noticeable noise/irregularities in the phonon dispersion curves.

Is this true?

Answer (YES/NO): NO